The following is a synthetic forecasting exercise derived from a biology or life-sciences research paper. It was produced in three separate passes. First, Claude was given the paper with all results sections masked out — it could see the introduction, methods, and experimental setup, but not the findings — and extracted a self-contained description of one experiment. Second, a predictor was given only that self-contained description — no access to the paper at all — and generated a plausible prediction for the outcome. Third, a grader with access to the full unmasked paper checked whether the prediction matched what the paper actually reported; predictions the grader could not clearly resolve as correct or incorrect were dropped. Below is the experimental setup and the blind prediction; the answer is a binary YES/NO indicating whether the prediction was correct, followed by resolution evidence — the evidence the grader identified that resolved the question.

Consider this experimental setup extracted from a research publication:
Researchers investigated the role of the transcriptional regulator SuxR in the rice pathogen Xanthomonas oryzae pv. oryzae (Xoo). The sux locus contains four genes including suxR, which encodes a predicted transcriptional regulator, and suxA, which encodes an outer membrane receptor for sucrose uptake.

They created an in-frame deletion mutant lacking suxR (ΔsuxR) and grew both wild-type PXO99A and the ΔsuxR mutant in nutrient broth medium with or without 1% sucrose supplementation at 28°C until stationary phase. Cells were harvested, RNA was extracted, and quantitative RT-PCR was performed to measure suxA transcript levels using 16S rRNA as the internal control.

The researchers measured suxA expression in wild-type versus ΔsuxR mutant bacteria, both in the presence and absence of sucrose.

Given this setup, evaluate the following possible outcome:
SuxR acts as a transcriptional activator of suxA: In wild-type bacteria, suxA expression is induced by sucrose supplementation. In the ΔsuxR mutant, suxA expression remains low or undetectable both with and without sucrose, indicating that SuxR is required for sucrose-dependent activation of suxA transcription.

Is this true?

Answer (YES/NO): NO